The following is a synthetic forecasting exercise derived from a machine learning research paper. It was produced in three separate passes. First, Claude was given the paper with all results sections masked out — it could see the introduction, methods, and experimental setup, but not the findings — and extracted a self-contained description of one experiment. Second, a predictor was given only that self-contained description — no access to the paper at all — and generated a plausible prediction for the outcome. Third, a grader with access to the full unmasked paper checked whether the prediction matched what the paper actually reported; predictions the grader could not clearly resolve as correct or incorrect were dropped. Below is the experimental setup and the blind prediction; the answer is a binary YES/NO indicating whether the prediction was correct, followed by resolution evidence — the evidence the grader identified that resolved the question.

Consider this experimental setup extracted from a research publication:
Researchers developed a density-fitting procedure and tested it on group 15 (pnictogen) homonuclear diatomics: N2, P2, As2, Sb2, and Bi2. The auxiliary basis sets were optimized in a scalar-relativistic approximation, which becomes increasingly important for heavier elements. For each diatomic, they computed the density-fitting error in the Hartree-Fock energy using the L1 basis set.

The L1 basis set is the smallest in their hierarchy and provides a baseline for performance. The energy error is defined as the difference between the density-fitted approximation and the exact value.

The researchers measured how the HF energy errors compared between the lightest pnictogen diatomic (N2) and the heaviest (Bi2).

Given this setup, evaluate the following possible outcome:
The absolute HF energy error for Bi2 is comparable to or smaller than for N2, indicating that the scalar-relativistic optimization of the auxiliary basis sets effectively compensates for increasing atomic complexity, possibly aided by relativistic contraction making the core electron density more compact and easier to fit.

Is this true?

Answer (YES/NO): NO